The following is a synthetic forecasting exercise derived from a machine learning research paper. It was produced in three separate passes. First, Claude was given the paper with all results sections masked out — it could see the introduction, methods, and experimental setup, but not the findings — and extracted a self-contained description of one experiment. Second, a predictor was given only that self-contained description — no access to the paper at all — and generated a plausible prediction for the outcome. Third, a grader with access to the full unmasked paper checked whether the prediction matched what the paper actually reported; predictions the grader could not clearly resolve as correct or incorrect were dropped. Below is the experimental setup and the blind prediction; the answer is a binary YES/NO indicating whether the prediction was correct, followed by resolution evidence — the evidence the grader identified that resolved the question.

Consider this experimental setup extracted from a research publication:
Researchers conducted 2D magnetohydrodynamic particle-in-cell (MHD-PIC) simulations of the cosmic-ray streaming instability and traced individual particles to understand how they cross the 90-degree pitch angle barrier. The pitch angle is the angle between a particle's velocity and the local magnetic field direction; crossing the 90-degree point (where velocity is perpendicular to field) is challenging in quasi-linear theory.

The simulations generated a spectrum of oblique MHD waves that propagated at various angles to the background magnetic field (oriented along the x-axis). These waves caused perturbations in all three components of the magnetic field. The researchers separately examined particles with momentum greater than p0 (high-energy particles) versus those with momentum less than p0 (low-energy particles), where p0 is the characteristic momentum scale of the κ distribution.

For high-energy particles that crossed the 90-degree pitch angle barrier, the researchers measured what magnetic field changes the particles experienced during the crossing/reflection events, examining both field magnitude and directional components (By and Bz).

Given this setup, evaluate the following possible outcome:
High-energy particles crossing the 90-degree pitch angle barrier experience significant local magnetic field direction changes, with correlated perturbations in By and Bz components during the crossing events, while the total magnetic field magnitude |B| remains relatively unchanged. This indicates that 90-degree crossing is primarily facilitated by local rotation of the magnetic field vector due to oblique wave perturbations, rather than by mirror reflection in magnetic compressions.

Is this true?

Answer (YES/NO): YES